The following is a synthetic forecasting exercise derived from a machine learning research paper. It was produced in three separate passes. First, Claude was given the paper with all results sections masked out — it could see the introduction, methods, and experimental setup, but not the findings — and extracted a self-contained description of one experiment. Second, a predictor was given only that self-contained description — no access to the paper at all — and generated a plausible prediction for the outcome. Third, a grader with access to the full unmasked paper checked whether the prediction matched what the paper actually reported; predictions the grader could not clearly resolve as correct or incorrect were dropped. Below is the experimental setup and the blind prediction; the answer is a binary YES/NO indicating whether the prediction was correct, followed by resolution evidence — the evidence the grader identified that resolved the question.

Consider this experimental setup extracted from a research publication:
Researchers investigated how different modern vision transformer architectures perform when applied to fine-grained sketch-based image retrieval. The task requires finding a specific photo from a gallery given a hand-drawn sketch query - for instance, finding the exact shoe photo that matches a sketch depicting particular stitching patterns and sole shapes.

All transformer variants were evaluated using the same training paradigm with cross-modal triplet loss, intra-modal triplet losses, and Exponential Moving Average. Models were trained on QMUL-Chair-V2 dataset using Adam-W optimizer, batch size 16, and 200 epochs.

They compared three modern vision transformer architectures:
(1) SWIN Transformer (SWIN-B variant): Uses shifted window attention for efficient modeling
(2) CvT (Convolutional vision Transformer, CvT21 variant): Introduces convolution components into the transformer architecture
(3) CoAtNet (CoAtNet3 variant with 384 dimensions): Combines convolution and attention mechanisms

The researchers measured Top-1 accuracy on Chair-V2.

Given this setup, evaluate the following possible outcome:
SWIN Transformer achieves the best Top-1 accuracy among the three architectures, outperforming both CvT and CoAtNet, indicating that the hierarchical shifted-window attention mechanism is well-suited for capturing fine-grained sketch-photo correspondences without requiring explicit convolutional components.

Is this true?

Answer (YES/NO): NO